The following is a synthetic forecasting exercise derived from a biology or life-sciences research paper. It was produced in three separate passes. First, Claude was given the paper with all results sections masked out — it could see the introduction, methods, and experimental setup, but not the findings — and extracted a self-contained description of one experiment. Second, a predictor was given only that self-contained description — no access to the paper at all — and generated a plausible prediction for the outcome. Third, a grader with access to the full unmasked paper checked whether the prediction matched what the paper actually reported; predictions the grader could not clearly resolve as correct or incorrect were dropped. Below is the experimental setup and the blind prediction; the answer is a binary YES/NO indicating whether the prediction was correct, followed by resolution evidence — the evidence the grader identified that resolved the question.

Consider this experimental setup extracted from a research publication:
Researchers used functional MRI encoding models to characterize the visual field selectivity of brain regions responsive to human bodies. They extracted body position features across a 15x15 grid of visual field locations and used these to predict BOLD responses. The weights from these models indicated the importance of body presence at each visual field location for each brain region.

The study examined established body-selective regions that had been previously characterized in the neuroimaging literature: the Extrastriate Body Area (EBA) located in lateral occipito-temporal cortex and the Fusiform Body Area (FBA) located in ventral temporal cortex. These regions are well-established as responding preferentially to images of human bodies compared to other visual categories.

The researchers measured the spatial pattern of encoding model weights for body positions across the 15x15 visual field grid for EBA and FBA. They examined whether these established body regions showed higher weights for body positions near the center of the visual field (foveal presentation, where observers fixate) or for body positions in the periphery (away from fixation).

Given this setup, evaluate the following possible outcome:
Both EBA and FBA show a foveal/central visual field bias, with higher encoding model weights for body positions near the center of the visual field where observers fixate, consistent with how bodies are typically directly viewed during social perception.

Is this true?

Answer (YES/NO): YES